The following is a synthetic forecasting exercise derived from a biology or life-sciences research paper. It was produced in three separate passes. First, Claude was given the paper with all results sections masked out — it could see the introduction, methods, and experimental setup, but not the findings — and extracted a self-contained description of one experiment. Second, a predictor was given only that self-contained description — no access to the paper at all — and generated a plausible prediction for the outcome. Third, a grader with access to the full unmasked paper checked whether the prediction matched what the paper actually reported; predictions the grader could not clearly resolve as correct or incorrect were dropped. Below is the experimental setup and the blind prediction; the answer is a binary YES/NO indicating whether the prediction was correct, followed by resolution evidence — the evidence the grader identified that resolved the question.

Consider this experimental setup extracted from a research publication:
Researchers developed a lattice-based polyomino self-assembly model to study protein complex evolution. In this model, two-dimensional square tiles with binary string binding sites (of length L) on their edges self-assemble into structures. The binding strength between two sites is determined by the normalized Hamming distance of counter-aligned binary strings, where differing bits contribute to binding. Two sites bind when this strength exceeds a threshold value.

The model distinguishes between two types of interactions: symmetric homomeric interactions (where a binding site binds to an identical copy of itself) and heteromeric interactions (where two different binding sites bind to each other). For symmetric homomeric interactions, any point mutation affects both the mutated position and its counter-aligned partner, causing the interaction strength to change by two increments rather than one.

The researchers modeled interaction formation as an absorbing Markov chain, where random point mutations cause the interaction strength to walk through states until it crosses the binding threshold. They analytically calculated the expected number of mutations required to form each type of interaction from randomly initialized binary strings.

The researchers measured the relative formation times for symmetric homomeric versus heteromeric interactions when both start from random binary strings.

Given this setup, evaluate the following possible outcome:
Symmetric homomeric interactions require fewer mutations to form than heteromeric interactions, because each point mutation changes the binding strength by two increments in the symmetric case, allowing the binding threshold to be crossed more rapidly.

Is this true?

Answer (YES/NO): YES